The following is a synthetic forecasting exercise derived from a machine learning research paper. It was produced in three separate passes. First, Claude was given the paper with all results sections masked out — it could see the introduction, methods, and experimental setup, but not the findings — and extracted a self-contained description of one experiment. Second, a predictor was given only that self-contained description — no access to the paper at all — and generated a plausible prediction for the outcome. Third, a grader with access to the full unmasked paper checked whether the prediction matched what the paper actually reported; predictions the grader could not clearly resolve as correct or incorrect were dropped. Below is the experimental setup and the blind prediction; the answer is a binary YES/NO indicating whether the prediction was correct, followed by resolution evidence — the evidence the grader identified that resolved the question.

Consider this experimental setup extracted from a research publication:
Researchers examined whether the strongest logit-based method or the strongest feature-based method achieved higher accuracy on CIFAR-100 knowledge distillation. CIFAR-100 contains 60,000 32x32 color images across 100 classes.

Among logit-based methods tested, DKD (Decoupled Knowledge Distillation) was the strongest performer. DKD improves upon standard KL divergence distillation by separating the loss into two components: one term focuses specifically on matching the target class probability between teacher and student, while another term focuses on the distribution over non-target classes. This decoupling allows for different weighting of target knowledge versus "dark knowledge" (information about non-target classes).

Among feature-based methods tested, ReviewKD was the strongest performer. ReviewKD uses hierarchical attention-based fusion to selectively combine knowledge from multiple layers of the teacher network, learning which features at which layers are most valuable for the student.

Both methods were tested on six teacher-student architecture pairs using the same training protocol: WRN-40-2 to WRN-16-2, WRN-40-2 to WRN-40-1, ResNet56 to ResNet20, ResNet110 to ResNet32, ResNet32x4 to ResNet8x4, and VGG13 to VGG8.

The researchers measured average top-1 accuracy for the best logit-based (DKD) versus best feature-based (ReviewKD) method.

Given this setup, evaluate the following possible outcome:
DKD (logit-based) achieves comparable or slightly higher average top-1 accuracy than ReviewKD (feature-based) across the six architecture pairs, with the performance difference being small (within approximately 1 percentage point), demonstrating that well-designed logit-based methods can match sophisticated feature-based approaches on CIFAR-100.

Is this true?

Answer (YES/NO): YES